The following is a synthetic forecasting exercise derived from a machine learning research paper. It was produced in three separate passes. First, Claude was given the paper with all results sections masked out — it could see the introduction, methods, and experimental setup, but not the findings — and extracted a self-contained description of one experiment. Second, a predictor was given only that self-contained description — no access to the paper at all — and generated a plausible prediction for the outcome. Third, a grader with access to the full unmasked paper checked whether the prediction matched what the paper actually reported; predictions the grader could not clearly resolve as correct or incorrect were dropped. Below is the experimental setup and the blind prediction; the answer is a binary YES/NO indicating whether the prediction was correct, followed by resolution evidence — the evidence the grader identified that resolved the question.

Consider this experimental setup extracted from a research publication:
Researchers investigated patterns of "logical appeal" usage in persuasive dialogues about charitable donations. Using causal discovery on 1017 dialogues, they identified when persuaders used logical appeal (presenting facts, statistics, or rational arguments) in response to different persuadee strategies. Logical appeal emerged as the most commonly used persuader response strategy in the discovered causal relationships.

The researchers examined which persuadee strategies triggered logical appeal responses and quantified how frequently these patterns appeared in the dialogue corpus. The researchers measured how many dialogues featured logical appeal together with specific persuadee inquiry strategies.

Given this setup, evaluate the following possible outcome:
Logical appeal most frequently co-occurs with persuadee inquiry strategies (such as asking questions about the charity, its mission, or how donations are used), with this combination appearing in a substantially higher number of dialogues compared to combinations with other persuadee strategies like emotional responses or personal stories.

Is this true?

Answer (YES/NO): YES